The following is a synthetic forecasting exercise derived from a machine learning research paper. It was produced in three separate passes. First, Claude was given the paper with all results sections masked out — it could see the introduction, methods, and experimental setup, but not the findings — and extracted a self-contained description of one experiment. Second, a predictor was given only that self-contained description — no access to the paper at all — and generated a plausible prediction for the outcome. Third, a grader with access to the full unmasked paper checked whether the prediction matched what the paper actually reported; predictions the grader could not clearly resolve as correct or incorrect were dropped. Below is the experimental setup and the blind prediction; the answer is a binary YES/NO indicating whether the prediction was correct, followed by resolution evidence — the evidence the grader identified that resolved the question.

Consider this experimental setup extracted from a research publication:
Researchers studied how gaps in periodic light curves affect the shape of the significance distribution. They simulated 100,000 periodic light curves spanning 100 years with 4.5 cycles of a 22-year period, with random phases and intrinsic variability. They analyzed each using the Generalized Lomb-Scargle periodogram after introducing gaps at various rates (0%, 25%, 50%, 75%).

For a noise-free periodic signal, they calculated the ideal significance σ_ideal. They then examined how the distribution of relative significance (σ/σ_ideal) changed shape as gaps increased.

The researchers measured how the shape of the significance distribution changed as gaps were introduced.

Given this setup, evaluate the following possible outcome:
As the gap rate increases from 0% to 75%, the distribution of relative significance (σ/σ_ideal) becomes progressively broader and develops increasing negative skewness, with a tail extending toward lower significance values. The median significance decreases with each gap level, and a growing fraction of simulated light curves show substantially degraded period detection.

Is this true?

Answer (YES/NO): NO